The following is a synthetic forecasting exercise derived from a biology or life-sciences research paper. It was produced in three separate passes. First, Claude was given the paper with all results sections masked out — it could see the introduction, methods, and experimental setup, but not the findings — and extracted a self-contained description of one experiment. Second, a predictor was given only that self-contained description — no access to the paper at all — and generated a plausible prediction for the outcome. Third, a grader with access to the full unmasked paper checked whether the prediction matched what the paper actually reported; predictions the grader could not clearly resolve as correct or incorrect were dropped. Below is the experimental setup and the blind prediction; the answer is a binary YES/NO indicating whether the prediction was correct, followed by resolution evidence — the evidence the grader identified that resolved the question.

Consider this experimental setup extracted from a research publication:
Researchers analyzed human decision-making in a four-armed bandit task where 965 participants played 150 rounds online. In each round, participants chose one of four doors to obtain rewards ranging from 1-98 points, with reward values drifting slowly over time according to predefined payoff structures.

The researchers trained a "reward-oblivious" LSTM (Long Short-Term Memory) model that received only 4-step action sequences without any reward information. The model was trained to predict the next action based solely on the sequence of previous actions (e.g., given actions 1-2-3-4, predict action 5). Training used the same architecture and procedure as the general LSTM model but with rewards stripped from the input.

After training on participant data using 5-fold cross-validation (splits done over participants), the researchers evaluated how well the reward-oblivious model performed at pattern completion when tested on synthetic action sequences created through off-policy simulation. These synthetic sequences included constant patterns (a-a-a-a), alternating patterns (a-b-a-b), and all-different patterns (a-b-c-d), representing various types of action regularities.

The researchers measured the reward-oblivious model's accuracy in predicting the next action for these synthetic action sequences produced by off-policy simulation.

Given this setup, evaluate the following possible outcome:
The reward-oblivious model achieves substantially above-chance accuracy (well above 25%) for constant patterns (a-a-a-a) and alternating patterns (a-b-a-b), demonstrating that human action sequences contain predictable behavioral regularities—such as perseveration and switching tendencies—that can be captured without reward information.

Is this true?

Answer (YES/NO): YES